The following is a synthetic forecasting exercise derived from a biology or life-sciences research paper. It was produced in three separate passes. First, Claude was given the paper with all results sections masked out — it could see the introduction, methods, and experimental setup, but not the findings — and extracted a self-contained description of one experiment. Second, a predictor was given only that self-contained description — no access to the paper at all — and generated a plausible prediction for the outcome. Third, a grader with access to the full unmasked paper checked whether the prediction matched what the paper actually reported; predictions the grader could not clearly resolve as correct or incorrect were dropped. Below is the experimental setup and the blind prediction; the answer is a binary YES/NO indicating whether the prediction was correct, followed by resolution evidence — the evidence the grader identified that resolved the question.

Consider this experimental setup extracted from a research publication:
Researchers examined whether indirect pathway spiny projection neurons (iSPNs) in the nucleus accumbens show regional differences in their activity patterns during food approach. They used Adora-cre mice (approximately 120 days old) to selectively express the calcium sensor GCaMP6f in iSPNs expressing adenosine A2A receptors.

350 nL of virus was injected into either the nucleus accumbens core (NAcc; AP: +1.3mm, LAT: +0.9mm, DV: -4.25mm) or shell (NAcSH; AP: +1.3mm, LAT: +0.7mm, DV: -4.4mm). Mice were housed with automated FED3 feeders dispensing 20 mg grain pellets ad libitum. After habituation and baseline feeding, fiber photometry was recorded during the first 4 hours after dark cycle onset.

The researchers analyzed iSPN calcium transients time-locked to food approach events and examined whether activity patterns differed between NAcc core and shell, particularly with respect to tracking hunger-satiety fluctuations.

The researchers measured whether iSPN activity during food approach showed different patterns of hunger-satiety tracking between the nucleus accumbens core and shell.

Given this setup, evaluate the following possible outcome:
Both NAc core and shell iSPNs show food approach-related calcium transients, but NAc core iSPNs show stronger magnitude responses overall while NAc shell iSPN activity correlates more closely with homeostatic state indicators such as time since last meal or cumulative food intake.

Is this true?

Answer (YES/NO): NO